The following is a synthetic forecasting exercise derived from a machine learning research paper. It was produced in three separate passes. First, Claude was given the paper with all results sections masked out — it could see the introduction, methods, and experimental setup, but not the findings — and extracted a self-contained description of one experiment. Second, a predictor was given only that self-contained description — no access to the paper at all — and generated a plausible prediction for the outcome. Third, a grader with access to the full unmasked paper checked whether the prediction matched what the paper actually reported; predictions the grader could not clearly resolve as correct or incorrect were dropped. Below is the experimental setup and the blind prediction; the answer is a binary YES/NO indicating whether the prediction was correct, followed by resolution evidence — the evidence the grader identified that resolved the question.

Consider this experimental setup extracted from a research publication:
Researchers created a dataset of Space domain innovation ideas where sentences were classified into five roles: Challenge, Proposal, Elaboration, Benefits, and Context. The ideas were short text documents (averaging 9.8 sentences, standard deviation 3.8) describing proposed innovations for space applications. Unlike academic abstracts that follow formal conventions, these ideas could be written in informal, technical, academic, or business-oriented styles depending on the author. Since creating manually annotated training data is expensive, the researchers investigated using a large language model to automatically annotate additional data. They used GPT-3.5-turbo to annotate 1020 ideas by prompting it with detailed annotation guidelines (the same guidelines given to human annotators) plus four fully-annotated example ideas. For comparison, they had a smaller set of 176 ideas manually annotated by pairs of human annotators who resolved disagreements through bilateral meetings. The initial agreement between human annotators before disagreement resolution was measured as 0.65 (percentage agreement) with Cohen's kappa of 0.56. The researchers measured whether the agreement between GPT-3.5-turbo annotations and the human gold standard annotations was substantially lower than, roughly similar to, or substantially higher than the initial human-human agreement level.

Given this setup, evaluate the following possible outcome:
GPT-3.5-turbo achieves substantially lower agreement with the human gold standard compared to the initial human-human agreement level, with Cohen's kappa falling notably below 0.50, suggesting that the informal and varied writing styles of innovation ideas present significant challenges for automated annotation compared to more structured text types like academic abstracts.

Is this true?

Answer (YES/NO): NO